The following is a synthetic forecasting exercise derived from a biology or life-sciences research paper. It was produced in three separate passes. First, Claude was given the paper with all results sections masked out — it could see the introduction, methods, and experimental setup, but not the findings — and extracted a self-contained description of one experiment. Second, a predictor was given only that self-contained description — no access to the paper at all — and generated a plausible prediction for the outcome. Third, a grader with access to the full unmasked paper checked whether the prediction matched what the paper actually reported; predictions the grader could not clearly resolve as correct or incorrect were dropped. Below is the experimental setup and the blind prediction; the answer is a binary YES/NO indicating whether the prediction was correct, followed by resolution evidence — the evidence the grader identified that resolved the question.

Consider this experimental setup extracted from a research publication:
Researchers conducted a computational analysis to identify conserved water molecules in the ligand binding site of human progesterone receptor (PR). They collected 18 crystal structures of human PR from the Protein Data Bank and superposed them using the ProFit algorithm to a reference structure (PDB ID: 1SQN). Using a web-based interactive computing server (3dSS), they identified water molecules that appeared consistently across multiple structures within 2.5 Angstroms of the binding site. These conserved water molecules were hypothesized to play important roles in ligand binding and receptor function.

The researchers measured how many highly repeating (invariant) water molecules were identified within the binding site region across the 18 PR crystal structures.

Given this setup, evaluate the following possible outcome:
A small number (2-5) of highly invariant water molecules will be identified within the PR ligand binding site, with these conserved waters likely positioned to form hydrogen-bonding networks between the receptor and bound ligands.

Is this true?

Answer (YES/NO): YES